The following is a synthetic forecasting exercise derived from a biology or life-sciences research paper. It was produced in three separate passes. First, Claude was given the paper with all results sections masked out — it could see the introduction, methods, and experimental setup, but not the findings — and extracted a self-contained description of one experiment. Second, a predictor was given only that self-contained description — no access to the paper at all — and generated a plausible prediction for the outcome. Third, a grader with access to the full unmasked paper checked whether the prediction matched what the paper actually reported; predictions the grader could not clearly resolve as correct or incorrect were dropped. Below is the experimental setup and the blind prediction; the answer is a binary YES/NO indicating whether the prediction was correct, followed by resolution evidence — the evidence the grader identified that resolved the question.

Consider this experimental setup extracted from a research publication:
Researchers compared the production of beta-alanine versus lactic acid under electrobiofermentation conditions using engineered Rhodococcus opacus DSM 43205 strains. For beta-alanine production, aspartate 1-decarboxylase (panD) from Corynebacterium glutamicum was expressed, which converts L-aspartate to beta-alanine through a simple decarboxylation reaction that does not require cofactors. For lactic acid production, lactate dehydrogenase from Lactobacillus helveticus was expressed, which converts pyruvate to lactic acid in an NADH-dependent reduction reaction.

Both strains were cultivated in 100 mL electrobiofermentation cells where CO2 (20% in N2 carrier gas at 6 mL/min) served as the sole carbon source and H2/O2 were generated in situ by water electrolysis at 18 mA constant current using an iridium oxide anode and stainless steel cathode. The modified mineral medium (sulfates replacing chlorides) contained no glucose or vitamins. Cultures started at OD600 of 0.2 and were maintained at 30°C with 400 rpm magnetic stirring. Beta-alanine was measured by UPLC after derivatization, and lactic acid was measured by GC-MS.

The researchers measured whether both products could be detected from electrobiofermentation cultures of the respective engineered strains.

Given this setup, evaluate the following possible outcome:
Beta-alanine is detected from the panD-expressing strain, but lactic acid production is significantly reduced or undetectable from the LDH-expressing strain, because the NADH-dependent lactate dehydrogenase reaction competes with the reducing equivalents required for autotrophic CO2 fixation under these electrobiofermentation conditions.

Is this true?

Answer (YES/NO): YES